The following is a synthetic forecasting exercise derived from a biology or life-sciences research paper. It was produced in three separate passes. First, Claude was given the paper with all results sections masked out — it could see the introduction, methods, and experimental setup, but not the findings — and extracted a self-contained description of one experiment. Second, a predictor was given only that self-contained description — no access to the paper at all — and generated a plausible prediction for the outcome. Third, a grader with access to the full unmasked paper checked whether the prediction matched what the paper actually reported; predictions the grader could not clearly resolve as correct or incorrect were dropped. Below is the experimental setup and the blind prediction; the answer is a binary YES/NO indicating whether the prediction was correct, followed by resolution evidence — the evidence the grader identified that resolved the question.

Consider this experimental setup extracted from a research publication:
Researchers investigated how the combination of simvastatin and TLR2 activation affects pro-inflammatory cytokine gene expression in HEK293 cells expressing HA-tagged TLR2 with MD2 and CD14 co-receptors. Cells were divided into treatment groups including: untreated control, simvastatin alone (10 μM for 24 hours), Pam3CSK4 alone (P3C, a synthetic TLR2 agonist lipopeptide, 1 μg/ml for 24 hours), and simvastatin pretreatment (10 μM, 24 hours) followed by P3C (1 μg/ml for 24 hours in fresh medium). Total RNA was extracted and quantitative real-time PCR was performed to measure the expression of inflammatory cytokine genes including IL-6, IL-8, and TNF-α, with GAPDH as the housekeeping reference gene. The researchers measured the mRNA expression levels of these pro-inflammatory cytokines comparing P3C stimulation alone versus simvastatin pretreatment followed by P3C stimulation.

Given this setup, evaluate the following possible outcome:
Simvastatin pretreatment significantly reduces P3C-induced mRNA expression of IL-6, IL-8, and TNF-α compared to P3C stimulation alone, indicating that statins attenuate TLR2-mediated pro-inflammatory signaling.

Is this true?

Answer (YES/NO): NO